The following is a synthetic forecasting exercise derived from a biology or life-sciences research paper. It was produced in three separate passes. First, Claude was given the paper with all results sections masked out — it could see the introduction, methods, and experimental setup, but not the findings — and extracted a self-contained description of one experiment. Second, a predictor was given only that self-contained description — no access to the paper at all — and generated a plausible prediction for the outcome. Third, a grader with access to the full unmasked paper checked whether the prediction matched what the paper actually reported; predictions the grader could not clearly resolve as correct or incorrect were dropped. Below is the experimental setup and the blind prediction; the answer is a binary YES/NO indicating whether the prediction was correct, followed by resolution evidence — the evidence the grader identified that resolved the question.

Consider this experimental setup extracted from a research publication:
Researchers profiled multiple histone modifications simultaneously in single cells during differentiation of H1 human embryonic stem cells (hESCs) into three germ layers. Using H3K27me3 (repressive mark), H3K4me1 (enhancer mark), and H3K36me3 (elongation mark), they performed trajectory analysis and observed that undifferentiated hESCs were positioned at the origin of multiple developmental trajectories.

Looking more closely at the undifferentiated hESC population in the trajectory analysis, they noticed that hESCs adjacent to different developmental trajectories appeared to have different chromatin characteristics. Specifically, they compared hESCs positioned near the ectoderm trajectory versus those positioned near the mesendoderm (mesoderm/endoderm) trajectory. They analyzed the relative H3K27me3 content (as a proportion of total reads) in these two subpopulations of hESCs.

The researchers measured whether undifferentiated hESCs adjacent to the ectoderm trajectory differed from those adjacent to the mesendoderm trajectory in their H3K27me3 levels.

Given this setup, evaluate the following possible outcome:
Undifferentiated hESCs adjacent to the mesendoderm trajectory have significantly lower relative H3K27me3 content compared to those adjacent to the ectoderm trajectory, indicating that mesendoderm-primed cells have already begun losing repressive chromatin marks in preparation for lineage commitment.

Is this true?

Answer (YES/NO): NO